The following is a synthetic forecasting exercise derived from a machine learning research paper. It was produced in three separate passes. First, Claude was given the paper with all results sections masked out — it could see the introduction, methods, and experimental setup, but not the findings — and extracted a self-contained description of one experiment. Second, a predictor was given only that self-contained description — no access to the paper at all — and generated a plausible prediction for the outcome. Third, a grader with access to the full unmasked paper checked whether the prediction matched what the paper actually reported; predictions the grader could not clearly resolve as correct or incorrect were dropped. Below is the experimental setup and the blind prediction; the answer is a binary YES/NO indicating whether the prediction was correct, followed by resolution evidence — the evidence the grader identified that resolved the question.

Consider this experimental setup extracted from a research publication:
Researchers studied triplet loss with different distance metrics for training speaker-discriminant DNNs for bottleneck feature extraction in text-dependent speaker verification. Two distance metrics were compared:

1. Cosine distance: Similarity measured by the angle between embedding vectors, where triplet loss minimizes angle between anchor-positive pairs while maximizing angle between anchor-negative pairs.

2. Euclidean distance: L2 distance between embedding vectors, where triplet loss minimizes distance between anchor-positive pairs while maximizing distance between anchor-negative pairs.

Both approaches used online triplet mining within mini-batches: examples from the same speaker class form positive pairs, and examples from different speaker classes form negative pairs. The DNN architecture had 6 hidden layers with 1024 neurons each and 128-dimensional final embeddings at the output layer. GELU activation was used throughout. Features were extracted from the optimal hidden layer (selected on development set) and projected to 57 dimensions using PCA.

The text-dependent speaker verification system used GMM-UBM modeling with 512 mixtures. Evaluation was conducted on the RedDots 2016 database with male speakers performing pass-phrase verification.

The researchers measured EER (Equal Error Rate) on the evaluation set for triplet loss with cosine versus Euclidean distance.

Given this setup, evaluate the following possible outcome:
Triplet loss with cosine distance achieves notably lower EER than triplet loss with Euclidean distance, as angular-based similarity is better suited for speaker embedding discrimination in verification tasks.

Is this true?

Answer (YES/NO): NO